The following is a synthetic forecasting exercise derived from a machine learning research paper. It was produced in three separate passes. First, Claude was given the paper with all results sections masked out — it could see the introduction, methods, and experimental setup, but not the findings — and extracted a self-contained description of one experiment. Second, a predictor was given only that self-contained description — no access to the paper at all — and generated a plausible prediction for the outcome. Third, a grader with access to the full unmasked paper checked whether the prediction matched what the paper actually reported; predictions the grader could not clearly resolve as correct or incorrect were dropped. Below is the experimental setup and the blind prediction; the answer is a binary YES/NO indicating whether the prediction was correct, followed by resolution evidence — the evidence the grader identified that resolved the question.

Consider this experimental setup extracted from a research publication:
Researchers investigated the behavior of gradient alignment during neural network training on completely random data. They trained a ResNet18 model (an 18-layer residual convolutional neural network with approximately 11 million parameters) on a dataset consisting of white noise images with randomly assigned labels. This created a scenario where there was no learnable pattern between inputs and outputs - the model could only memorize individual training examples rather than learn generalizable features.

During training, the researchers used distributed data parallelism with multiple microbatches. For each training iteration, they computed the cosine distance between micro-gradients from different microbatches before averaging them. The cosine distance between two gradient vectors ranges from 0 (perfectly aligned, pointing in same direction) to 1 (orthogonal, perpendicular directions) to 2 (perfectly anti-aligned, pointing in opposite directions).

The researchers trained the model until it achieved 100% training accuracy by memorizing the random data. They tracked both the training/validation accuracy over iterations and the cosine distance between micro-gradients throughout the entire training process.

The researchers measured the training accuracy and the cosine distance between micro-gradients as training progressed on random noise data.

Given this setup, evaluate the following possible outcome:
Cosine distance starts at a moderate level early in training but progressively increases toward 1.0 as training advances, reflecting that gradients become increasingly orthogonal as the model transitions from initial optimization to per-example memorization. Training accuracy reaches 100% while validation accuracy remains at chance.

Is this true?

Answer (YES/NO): NO